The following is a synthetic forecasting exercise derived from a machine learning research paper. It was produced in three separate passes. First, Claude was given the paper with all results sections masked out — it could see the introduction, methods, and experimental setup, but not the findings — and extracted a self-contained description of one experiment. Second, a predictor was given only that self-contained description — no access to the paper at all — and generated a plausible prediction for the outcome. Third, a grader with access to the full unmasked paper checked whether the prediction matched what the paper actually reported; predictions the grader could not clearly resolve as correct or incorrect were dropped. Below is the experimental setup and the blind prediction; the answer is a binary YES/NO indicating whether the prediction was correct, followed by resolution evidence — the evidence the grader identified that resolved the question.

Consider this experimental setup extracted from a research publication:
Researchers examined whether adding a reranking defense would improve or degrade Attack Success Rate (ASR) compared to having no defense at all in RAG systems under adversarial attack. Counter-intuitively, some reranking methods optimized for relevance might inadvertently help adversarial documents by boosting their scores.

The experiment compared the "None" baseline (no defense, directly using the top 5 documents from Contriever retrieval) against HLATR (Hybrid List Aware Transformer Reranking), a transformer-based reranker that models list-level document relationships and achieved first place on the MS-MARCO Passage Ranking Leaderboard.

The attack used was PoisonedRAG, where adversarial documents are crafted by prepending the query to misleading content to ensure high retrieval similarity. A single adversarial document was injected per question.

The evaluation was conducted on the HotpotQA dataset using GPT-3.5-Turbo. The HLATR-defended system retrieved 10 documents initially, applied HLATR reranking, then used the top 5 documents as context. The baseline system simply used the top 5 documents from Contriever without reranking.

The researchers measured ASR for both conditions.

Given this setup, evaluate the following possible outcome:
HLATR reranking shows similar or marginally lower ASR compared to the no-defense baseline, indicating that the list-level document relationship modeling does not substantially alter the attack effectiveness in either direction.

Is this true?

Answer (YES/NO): NO